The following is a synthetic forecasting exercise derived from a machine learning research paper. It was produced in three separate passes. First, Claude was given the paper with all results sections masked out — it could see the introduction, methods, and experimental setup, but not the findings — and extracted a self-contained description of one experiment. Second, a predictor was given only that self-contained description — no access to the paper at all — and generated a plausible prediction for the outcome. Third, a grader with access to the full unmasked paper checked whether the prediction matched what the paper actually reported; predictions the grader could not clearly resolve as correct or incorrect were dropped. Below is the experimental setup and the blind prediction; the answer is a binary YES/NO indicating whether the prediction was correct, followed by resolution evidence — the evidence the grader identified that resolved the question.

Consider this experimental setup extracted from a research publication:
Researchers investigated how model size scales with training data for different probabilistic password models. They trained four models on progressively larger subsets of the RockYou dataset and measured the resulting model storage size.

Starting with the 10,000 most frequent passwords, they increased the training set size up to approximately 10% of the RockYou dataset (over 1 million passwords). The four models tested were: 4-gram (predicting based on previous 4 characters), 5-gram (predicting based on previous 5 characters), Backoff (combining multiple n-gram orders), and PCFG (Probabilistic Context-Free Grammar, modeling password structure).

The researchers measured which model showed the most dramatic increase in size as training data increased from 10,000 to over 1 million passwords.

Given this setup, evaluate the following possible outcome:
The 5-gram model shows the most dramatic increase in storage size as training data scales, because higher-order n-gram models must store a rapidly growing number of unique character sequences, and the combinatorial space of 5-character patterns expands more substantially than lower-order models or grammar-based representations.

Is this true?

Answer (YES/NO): NO